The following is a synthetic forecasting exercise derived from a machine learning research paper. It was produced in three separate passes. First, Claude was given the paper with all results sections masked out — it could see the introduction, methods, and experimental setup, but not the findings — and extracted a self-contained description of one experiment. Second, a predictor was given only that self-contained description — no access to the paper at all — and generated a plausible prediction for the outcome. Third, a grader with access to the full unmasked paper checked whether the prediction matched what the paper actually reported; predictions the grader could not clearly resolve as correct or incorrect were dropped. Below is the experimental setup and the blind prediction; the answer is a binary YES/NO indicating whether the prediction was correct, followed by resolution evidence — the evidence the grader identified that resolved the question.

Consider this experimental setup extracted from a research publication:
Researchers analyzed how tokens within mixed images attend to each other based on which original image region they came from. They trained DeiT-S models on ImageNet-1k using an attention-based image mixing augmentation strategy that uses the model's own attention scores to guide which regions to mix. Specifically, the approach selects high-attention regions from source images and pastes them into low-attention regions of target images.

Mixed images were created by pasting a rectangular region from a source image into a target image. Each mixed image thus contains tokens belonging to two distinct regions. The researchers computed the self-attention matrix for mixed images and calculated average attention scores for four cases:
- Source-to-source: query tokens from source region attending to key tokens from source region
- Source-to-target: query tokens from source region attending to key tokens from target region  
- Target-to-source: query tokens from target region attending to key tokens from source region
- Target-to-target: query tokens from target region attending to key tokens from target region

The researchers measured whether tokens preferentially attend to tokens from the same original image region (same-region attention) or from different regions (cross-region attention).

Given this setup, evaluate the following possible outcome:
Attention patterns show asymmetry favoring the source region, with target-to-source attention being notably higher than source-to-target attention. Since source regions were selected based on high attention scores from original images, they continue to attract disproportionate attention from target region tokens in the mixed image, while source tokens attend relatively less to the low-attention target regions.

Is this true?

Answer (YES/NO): NO